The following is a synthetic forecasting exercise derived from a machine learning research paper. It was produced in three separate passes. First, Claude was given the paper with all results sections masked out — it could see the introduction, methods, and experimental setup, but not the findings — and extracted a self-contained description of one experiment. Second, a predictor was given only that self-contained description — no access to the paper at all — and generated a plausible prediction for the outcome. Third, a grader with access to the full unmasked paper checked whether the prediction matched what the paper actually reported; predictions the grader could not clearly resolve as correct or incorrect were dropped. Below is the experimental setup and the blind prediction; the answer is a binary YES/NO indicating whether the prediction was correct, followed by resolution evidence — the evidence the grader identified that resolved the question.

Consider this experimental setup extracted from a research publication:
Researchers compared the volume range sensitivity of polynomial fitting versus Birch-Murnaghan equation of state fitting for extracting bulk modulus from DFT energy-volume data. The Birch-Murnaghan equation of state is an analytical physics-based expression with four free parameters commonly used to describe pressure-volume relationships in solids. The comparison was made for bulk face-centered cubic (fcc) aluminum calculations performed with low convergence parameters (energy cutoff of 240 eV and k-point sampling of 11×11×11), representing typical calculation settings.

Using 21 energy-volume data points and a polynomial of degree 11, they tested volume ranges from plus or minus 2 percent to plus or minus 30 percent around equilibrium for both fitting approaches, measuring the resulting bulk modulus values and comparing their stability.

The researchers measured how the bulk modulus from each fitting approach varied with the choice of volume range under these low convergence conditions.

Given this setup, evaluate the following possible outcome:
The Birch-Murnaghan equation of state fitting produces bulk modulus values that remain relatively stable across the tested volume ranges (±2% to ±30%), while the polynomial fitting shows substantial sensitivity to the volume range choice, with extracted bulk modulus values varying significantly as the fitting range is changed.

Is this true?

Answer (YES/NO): NO